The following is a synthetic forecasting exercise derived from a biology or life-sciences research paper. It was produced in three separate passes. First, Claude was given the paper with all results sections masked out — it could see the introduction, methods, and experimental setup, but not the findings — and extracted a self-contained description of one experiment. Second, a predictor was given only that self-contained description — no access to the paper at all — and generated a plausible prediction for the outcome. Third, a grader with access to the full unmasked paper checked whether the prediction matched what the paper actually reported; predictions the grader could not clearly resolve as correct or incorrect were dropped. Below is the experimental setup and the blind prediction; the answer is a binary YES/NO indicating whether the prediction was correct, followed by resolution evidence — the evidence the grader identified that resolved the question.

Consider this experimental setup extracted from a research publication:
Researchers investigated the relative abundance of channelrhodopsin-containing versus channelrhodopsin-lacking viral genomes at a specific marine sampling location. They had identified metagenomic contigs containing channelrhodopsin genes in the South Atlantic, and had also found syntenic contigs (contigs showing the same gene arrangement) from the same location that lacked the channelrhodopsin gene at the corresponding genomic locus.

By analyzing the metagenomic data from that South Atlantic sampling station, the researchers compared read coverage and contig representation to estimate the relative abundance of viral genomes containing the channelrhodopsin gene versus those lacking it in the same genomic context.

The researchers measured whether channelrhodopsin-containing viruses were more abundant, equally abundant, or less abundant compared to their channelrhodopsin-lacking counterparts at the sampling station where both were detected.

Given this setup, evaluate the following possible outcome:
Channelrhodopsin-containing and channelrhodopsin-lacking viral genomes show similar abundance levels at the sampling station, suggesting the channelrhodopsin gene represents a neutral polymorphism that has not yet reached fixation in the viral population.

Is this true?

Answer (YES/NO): NO